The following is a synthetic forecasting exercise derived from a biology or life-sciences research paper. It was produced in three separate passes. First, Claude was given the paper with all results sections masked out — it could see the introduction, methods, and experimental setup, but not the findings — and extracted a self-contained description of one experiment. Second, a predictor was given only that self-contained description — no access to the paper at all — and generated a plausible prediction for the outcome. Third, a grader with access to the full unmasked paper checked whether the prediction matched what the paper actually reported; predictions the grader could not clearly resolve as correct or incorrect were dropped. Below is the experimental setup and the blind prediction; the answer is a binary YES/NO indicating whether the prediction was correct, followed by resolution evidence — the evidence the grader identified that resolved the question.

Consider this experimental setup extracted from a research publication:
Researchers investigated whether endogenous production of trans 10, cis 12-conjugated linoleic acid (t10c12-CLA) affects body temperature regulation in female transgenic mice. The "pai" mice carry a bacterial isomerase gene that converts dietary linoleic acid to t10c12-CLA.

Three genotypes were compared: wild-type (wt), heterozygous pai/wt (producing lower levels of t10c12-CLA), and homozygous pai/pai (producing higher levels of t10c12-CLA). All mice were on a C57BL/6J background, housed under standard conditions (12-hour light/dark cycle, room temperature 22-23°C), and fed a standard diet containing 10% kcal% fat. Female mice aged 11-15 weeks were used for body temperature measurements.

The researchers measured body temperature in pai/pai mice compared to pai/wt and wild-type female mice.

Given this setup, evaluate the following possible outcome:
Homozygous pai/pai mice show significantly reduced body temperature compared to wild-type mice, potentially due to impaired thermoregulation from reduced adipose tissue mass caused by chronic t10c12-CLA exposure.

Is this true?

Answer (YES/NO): NO